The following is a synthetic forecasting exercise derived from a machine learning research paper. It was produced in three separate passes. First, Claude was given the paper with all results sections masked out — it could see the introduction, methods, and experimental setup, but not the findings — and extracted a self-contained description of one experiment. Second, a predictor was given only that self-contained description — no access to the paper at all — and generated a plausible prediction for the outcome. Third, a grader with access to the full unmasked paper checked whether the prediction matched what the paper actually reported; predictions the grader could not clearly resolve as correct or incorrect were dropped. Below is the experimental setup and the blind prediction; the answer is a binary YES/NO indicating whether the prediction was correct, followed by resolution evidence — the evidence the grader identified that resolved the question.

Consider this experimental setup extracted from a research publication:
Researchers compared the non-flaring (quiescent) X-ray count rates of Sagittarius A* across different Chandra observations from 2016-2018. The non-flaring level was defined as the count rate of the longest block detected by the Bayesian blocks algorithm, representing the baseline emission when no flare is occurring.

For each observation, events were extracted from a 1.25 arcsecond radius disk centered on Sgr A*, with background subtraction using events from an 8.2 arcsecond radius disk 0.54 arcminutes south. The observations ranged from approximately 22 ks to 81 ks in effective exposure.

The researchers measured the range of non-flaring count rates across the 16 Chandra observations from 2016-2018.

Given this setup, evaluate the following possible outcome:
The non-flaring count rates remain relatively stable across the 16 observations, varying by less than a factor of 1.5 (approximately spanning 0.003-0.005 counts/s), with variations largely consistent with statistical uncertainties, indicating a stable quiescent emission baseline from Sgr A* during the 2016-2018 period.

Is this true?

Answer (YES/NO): NO